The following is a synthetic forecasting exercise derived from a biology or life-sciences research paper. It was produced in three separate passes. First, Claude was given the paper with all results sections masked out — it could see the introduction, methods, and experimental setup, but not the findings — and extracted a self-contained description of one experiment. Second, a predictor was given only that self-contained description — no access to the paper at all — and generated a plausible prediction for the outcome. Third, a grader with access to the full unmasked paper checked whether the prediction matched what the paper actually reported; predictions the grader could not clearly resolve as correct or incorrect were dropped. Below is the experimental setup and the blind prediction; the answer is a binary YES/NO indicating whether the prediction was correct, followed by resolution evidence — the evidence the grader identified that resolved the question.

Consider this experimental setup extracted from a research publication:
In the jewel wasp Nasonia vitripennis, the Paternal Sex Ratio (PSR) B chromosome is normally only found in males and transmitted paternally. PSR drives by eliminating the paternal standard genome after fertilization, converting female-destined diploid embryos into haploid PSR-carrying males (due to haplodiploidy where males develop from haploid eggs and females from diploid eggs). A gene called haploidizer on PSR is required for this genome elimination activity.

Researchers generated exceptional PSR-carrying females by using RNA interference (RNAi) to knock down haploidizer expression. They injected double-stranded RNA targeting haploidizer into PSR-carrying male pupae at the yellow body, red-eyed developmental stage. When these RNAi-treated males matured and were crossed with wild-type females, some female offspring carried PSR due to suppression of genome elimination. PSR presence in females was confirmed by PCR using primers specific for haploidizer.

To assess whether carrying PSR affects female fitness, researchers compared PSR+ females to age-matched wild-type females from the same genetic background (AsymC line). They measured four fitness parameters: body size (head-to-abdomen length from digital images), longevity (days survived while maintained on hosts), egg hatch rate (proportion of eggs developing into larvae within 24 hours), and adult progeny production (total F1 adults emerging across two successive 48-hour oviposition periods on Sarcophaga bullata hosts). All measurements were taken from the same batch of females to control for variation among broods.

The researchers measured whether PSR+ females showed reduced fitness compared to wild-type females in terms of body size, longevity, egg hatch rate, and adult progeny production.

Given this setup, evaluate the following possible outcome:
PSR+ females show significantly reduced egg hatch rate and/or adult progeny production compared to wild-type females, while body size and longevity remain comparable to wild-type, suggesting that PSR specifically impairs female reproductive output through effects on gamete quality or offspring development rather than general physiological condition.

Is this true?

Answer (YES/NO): NO